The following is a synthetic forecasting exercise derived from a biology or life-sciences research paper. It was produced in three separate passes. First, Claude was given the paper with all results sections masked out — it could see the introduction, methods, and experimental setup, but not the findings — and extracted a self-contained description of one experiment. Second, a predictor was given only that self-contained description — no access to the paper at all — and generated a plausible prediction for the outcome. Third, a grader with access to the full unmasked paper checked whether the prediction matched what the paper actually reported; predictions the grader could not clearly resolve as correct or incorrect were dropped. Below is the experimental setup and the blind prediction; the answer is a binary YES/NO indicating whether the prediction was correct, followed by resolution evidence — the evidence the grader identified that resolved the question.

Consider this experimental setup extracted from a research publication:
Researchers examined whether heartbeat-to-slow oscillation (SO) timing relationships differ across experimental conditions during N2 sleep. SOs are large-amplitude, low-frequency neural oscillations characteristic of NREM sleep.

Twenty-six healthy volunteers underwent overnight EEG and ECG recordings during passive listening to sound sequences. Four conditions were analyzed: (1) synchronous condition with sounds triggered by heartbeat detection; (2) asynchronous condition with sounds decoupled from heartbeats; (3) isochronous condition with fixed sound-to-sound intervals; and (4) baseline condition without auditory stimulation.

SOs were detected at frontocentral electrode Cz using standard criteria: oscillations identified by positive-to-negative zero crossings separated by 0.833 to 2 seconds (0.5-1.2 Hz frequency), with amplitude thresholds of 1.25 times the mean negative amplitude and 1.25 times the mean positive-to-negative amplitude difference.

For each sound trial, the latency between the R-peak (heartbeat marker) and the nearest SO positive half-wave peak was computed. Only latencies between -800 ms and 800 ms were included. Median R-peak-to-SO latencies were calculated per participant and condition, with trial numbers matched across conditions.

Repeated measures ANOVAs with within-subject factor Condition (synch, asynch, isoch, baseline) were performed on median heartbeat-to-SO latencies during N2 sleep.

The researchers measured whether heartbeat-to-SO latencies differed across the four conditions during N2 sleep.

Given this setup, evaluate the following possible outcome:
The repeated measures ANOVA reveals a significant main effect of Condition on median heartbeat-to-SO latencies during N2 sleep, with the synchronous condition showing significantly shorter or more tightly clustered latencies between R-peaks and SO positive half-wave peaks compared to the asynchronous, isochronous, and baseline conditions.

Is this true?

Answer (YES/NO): NO